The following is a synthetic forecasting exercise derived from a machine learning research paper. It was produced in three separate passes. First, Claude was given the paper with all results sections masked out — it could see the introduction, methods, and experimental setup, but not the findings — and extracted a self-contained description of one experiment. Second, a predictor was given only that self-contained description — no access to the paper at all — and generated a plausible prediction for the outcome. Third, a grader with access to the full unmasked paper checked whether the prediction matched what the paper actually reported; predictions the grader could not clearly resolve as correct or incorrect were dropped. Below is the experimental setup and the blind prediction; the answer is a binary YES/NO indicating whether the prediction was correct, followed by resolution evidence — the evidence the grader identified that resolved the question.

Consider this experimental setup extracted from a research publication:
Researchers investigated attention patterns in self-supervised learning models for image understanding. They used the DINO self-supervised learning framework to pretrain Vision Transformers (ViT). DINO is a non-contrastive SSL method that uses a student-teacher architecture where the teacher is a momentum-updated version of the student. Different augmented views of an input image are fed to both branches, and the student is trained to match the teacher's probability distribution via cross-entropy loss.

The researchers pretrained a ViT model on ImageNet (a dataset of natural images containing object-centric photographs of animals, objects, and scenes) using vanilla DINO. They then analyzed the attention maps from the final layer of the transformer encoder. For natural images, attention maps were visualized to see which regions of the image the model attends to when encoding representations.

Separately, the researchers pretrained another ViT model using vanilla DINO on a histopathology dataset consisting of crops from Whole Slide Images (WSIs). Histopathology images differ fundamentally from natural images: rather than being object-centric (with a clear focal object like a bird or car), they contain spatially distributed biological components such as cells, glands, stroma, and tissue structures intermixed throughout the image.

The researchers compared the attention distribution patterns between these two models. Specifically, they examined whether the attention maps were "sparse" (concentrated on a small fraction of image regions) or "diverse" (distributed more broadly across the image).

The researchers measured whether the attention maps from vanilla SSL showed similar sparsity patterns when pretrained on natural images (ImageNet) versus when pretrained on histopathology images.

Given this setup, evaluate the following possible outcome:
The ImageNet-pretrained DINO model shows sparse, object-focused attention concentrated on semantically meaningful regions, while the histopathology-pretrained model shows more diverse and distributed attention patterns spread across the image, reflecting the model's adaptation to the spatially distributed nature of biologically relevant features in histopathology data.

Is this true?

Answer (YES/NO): NO